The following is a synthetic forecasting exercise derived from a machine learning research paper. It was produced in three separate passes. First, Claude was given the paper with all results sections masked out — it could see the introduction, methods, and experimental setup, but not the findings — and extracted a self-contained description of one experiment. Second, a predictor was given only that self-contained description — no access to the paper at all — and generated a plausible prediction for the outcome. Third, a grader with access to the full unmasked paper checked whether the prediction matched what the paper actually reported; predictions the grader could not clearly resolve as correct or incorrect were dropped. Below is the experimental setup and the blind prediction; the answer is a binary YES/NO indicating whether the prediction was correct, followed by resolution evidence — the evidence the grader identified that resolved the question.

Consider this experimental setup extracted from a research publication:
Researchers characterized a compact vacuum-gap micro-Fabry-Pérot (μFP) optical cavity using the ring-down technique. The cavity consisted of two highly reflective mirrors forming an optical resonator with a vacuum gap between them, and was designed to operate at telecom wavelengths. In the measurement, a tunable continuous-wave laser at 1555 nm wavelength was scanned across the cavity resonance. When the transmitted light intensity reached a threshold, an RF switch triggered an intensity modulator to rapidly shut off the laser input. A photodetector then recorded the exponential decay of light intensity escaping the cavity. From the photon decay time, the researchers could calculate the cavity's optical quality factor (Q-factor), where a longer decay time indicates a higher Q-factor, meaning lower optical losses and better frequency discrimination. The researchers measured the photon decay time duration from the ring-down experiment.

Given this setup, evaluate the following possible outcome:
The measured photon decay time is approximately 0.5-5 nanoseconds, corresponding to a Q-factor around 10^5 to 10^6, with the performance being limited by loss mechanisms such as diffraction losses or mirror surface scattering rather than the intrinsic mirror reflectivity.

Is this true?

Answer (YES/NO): NO